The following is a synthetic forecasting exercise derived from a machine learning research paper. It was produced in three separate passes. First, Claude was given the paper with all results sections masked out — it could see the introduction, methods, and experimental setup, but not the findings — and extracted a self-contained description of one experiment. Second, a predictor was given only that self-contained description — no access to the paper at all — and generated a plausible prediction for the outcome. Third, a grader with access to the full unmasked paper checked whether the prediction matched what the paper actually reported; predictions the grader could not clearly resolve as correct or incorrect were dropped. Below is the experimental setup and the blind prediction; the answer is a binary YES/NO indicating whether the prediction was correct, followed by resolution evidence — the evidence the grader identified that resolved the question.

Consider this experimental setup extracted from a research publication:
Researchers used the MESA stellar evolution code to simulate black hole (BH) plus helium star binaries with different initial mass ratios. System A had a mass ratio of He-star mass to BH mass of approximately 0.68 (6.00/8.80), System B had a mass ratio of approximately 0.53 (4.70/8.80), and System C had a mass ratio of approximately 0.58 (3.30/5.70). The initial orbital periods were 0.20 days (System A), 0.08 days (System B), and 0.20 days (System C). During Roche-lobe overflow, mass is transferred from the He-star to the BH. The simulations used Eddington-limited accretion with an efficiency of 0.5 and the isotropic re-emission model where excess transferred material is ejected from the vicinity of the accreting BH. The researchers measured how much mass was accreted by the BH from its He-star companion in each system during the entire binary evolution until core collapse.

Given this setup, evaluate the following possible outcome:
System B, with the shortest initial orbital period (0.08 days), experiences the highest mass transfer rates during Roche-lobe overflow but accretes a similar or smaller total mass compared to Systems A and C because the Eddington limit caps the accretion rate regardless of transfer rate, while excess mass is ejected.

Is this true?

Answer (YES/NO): NO